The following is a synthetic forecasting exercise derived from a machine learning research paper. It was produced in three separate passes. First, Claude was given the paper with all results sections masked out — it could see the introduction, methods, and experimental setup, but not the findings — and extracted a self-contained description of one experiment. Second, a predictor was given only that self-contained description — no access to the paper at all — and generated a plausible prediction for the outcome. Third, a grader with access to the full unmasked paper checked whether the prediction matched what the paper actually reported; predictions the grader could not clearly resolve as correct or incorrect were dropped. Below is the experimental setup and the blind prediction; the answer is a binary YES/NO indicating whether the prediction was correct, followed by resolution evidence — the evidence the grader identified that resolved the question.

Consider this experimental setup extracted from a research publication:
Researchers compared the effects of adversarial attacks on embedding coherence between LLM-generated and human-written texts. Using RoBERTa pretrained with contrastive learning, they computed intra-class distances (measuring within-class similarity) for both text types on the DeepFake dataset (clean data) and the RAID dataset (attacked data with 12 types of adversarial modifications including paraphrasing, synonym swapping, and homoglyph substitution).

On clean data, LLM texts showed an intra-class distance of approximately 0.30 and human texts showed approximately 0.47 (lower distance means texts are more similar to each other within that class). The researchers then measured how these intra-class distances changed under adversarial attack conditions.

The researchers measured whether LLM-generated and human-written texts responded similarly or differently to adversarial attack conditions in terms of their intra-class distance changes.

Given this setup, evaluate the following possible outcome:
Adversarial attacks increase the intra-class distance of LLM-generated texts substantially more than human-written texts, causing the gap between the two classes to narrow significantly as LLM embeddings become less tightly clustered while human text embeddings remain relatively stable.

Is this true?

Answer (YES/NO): NO